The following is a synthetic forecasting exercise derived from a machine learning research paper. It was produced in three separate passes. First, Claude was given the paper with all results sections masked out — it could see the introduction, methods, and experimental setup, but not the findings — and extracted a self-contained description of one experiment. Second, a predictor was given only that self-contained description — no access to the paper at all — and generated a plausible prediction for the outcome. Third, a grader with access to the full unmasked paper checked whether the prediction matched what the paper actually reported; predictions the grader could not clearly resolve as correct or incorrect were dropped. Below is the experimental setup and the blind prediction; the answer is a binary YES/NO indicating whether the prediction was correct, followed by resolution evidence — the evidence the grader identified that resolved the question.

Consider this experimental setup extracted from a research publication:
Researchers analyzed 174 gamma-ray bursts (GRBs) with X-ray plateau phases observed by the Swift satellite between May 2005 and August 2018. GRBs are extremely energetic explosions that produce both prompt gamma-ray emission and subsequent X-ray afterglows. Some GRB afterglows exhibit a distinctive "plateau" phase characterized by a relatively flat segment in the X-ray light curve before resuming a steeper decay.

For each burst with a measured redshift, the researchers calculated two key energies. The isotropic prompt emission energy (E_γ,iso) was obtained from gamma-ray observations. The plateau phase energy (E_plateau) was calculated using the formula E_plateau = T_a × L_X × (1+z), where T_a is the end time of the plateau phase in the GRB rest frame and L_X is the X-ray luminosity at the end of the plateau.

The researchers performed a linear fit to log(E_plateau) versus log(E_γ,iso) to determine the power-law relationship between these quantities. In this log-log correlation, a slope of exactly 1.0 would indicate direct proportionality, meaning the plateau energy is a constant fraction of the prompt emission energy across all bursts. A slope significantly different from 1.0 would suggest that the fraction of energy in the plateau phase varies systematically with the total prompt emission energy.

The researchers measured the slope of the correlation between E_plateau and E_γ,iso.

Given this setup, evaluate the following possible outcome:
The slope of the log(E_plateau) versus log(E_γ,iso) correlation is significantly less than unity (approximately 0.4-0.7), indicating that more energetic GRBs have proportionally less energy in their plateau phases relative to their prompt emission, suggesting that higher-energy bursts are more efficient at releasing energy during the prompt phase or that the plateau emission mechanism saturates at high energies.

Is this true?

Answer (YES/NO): NO